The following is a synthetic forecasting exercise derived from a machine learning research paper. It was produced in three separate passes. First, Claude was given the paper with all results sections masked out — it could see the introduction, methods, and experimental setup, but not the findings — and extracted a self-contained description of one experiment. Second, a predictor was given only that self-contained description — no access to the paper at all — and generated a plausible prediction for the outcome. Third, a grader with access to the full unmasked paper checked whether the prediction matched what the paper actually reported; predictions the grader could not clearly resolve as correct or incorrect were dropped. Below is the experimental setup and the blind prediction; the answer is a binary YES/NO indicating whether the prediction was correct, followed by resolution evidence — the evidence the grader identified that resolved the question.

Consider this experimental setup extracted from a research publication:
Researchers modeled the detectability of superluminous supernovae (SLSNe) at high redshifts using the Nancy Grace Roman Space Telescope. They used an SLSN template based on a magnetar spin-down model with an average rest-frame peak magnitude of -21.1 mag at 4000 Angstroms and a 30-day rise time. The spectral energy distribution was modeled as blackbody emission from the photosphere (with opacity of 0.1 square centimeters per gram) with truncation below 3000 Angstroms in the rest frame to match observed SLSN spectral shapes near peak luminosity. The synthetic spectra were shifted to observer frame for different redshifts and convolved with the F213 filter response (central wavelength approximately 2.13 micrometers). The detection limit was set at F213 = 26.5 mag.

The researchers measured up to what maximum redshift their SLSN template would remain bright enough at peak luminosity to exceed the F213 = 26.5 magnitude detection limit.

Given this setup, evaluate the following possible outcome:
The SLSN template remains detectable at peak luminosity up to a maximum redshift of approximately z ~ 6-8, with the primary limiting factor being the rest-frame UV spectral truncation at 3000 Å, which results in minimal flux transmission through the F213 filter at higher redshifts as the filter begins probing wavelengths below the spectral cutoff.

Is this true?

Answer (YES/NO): YES